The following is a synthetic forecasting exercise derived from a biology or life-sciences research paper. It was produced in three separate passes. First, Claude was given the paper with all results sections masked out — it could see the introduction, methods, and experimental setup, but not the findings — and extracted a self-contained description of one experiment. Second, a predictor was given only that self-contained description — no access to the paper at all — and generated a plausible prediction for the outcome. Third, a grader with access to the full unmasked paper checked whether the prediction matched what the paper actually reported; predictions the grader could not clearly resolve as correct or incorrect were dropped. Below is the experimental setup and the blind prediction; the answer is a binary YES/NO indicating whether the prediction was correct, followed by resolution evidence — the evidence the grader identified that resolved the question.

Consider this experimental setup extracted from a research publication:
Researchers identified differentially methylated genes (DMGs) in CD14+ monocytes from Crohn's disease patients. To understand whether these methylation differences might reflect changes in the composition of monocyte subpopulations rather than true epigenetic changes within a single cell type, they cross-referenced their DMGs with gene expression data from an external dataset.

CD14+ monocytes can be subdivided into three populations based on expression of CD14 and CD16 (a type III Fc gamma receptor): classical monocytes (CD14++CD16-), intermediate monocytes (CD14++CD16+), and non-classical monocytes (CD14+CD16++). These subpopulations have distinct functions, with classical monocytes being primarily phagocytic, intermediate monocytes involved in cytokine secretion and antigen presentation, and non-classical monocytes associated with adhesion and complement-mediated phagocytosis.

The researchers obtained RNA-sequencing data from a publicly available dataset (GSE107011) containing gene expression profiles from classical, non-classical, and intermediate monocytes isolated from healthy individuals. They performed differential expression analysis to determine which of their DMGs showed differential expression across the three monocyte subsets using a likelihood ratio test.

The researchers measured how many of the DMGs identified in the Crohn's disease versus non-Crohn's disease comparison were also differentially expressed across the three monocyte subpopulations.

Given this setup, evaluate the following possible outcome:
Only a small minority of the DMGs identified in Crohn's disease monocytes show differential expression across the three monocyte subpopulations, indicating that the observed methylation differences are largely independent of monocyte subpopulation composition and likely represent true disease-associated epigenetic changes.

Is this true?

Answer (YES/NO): NO